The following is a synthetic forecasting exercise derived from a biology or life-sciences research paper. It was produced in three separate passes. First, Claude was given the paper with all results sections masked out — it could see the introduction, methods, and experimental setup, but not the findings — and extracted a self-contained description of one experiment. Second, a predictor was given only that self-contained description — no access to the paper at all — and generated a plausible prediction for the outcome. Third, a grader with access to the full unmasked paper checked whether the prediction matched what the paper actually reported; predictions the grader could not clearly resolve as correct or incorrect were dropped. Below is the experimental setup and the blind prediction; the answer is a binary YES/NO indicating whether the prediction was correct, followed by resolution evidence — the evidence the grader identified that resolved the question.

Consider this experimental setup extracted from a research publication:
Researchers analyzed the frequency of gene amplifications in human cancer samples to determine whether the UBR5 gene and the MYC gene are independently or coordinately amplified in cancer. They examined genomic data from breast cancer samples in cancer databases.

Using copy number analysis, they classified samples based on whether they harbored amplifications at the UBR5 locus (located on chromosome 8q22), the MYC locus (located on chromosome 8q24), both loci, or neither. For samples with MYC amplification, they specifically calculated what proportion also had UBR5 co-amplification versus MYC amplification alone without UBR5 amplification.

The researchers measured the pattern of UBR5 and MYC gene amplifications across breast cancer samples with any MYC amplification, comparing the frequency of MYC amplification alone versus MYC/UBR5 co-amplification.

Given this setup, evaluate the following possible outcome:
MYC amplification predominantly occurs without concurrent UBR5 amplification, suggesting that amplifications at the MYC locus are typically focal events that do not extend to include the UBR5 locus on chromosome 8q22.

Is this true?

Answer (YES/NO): NO